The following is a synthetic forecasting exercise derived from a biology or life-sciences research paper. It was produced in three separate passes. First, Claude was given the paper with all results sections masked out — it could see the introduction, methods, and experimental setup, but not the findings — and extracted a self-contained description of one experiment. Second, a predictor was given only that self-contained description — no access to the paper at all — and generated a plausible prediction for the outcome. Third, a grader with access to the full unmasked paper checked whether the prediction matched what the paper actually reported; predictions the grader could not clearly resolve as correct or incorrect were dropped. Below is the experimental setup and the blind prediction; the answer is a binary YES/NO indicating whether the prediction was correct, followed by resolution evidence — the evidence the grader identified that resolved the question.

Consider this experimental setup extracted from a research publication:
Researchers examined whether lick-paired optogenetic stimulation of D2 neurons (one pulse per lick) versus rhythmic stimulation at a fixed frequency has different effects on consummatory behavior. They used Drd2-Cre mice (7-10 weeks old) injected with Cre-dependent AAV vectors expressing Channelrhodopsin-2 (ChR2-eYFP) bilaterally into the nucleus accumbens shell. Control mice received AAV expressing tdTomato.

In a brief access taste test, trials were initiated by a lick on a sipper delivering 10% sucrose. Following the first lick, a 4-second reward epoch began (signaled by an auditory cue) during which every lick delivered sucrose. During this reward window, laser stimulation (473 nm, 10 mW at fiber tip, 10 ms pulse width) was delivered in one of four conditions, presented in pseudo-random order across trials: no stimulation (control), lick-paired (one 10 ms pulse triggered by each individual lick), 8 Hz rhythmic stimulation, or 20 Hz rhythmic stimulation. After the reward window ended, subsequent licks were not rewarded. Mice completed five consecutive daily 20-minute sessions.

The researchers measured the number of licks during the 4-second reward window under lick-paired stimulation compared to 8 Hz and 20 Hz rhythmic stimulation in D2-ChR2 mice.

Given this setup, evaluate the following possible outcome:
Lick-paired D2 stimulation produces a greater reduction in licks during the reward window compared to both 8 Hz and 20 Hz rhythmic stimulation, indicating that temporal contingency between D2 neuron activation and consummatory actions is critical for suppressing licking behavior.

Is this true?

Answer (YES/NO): NO